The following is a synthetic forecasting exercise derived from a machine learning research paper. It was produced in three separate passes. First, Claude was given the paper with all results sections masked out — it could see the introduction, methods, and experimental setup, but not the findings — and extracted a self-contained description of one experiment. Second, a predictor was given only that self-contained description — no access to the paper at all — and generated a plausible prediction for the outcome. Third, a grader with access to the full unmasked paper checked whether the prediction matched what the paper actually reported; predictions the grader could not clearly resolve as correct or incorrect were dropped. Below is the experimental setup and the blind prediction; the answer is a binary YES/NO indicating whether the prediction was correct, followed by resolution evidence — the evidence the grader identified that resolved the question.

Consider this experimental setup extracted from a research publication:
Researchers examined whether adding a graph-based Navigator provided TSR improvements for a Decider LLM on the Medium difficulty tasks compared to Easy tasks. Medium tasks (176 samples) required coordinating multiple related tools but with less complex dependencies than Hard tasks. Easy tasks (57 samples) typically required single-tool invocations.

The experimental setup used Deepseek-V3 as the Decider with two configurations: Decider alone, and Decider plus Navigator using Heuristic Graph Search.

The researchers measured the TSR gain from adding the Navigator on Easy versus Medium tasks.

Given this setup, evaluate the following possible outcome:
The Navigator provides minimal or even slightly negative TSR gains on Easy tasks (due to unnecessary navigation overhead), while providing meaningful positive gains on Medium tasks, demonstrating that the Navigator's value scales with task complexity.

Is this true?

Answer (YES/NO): NO